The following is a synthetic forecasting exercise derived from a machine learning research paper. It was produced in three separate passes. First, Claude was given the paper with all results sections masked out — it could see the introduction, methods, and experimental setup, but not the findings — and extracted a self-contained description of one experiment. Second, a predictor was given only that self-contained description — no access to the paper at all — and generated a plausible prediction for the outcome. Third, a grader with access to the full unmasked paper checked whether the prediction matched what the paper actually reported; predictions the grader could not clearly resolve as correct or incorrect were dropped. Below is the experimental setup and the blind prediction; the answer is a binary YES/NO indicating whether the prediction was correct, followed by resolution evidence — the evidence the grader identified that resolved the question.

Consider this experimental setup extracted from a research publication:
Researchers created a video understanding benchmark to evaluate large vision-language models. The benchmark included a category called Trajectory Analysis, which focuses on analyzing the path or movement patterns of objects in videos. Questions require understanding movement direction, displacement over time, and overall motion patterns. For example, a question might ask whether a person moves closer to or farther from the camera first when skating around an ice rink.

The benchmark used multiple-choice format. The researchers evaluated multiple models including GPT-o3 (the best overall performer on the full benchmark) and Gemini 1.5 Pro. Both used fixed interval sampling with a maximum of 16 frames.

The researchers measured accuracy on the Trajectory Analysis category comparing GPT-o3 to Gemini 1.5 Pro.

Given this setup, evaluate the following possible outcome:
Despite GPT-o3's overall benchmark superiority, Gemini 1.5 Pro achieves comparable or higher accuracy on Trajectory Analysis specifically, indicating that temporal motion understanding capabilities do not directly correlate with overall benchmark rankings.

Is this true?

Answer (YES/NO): YES